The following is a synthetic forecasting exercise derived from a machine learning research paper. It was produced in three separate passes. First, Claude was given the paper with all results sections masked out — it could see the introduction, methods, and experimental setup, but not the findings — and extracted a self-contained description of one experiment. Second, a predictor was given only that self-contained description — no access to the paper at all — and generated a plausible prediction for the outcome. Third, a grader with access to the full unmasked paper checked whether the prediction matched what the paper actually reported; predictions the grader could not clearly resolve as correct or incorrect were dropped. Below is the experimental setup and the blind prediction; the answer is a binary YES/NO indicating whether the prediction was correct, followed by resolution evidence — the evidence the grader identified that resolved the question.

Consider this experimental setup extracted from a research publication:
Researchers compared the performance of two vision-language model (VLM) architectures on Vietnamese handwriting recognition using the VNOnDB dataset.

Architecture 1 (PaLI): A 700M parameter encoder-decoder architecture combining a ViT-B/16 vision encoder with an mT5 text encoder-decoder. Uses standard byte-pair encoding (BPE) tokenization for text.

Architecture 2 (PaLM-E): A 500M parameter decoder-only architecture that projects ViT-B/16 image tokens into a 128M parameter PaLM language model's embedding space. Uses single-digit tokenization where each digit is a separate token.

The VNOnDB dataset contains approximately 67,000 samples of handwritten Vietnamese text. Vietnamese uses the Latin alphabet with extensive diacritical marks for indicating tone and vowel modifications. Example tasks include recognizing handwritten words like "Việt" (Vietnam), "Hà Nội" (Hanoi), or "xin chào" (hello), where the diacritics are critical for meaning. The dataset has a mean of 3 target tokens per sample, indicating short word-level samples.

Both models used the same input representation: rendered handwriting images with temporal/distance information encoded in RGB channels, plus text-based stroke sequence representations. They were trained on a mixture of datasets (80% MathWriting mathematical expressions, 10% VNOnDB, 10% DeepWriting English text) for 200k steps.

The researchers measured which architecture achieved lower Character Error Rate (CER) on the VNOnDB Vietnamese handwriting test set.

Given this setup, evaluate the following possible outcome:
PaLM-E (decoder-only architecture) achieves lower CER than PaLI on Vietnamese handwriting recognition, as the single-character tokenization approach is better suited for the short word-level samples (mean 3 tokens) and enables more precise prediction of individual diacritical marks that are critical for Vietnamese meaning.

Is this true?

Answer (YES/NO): NO